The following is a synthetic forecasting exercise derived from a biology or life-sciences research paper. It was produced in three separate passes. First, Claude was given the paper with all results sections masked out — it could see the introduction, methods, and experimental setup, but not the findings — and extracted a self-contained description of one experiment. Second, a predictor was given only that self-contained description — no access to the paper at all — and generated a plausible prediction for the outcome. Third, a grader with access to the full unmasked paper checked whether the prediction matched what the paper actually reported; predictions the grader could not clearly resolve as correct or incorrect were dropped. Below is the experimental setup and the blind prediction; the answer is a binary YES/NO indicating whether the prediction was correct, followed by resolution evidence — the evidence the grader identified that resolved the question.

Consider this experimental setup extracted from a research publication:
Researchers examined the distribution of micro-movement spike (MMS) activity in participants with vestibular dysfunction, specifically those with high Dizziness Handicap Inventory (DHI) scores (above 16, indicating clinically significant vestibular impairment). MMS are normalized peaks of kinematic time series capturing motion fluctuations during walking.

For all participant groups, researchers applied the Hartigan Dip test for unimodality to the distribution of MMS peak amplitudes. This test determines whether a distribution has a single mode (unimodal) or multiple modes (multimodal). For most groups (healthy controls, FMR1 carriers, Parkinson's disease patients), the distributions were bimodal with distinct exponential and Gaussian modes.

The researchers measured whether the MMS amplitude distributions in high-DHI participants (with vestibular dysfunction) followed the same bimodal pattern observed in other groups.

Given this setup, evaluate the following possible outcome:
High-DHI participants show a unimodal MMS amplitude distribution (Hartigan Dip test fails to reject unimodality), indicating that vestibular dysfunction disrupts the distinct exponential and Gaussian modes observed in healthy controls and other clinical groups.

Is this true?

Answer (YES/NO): YES